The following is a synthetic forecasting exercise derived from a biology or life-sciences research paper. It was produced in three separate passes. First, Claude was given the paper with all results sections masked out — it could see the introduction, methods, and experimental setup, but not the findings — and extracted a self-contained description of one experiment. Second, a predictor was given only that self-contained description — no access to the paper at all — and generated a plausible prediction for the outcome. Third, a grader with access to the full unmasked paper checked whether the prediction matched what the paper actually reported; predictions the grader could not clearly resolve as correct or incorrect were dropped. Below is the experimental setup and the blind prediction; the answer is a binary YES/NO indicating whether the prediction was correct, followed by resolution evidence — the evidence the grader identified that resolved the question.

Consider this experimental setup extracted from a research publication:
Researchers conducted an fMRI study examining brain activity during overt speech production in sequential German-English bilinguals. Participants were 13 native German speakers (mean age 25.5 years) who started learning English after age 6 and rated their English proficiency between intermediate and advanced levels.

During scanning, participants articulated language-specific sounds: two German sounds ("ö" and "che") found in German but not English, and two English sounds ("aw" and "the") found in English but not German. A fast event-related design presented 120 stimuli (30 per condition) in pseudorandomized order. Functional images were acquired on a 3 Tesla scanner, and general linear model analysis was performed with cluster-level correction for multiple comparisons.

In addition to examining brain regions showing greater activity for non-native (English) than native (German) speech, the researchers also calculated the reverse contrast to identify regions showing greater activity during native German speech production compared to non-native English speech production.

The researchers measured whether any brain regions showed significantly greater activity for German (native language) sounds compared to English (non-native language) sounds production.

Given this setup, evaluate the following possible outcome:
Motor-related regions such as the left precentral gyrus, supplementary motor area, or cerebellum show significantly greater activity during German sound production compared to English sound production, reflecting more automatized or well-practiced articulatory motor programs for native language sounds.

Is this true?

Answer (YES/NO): NO